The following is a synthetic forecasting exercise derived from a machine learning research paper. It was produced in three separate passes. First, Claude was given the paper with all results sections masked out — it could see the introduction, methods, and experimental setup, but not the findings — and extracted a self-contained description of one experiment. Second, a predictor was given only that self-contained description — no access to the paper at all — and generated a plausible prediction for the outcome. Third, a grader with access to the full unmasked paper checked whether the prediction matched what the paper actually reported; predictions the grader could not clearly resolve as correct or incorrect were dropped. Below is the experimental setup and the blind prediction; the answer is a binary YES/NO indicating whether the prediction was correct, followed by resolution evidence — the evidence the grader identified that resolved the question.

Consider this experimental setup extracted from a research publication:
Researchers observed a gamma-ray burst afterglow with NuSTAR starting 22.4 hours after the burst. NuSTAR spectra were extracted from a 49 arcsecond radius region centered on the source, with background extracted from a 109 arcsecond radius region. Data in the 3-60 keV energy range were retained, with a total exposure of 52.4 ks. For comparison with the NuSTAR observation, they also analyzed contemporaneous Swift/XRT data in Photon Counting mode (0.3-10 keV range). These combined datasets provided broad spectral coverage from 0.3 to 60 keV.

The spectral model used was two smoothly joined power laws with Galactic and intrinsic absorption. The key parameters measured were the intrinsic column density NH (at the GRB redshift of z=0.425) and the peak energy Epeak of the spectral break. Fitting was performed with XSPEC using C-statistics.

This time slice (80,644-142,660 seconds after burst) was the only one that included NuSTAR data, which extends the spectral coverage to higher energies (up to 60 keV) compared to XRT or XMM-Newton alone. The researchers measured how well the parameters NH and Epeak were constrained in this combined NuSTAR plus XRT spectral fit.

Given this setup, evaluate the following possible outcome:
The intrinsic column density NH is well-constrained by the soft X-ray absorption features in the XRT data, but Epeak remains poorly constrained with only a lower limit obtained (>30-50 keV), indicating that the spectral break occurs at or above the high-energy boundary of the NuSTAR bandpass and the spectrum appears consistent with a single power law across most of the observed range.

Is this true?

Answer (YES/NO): NO